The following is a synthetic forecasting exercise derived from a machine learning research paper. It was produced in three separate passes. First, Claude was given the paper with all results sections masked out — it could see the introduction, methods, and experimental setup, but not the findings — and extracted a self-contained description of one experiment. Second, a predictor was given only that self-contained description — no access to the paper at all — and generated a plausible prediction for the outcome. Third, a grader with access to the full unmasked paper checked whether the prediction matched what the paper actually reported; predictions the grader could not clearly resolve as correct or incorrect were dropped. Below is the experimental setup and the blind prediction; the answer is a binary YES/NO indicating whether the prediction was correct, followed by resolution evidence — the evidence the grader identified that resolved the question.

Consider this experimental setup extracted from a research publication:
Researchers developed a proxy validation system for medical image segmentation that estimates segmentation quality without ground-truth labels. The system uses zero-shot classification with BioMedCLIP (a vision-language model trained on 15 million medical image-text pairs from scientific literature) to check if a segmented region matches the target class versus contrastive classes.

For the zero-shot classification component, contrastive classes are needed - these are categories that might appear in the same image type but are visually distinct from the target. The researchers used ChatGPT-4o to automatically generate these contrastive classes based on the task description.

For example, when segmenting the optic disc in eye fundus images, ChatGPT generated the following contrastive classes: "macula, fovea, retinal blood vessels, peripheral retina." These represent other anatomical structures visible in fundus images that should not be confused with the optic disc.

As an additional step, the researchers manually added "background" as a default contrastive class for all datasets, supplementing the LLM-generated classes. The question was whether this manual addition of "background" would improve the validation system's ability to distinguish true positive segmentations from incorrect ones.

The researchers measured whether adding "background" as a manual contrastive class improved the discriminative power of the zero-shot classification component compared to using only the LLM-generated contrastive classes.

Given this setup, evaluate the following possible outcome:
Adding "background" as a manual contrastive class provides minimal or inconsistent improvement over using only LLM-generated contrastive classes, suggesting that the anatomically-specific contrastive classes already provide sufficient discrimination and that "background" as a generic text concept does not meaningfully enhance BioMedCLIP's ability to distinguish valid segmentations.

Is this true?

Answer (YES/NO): NO